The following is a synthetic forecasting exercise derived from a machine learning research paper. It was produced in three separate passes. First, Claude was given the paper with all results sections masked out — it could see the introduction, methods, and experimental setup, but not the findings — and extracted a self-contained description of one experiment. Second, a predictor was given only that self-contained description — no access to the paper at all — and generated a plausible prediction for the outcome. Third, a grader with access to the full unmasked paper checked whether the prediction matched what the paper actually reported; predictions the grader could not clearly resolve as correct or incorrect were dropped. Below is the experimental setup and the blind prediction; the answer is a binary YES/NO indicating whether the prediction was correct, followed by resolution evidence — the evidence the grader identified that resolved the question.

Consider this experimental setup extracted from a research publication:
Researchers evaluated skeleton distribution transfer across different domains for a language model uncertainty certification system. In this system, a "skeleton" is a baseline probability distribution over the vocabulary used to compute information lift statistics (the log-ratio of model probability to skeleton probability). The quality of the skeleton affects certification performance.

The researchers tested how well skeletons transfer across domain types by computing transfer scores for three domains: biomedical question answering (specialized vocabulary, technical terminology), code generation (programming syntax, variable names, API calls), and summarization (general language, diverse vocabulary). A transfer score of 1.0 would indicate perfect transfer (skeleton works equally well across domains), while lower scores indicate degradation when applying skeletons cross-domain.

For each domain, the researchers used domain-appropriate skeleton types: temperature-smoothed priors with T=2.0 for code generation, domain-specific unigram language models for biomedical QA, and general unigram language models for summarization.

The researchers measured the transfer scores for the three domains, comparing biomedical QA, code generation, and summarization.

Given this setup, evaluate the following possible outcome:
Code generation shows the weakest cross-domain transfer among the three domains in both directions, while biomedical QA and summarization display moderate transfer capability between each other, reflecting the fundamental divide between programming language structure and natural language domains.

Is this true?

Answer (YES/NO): NO